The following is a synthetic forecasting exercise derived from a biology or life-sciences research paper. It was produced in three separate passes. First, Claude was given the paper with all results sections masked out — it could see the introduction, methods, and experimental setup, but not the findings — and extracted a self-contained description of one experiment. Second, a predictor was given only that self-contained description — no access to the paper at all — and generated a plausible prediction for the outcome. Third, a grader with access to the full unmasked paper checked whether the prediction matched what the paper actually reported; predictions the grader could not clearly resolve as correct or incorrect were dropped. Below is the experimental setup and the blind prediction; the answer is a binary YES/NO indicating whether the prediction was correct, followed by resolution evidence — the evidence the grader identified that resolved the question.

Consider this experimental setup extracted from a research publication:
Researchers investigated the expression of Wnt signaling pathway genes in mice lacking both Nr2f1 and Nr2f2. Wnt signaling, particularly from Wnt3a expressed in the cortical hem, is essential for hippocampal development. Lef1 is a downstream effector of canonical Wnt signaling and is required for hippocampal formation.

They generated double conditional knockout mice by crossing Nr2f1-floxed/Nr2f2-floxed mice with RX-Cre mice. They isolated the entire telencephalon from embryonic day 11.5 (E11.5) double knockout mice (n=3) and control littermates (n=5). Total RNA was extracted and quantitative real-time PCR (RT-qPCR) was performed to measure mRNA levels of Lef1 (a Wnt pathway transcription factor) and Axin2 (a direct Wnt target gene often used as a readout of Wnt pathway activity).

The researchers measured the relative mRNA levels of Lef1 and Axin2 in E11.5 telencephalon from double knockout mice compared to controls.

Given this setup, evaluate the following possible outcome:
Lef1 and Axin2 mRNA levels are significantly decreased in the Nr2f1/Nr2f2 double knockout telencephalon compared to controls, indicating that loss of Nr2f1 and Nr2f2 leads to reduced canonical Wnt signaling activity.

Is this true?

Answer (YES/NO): NO